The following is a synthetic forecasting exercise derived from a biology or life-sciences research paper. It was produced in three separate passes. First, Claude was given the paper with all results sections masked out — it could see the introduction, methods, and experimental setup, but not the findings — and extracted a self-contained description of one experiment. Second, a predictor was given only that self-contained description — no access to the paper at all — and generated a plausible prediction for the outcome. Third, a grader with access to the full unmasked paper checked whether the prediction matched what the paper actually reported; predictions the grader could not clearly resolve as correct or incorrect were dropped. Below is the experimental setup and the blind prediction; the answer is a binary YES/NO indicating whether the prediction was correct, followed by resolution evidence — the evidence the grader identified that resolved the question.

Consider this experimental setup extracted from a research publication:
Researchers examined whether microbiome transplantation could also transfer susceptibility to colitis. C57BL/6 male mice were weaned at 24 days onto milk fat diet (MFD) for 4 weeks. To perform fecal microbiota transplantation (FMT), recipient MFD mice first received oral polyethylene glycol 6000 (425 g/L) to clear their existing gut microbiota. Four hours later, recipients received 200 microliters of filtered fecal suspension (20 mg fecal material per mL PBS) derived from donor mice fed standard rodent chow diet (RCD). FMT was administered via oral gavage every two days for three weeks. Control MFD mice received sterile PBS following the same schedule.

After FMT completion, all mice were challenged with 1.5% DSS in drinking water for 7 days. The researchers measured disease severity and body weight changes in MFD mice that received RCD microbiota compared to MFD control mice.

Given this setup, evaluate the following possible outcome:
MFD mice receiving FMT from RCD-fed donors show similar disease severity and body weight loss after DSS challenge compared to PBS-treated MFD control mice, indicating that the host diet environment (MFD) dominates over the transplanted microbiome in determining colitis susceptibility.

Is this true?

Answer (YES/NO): NO